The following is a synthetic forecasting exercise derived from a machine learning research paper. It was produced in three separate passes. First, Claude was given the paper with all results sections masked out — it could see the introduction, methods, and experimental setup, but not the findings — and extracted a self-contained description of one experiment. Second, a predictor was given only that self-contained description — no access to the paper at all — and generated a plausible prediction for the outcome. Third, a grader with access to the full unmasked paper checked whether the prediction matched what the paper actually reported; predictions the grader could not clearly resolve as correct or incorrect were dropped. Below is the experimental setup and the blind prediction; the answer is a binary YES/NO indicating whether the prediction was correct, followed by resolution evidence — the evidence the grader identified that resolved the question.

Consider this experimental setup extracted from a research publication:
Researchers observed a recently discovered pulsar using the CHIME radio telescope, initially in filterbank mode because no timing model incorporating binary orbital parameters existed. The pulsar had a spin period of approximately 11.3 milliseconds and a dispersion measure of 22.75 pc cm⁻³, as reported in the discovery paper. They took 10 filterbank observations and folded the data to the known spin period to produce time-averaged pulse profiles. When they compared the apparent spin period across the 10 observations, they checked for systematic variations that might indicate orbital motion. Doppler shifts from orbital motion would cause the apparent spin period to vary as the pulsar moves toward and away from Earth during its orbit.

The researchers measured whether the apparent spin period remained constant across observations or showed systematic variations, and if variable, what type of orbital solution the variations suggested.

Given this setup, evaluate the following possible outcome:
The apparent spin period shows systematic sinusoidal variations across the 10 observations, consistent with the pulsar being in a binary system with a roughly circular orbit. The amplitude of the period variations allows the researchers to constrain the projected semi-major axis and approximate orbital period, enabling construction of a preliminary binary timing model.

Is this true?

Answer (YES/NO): YES